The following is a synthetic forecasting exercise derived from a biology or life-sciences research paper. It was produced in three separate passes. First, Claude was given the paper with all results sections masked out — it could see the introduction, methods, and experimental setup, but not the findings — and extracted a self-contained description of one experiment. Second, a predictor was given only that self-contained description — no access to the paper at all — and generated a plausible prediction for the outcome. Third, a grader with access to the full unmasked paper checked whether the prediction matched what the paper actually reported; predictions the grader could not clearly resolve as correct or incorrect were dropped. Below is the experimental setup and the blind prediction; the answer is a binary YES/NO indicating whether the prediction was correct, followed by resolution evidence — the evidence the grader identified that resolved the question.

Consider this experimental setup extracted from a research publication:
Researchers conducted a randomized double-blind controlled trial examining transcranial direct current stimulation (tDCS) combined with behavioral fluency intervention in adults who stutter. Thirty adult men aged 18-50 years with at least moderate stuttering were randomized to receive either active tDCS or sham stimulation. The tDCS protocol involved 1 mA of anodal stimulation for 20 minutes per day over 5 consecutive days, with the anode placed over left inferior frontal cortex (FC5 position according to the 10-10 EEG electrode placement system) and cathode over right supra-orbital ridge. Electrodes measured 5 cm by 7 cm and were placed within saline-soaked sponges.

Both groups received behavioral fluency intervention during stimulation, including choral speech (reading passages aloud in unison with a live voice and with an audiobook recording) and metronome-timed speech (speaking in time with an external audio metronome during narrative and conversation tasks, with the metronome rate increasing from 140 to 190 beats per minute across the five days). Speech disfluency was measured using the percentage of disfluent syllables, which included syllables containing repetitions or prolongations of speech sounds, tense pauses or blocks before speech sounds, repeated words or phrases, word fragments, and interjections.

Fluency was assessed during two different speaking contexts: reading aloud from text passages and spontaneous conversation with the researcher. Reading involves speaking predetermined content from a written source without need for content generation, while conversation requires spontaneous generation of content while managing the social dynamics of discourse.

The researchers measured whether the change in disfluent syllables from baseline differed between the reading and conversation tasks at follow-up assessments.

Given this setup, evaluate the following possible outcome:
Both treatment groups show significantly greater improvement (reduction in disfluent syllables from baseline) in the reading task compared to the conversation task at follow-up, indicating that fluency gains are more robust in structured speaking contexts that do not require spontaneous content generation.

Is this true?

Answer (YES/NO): NO